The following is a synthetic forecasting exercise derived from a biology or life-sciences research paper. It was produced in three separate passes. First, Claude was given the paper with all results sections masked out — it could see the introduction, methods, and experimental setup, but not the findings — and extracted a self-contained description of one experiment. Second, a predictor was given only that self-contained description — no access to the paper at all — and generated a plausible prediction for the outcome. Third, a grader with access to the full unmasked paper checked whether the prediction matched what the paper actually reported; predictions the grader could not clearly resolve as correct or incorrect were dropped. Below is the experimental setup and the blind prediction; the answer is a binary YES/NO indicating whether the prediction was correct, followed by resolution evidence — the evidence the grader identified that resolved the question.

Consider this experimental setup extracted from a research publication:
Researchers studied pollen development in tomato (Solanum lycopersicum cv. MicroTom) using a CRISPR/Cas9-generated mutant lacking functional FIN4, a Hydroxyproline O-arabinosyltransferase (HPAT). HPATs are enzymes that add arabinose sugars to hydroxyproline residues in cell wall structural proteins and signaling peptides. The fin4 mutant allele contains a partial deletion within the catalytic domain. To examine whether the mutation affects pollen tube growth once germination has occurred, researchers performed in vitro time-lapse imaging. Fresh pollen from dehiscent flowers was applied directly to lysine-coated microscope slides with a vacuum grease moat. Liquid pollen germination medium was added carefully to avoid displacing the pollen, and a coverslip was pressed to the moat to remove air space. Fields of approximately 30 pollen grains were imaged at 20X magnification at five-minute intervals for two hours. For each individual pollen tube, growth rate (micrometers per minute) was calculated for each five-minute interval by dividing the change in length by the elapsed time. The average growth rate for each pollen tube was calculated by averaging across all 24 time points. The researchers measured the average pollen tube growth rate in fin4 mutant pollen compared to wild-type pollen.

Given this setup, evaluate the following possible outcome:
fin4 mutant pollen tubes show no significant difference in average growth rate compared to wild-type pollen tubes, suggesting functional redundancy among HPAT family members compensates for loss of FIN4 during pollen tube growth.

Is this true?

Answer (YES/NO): NO